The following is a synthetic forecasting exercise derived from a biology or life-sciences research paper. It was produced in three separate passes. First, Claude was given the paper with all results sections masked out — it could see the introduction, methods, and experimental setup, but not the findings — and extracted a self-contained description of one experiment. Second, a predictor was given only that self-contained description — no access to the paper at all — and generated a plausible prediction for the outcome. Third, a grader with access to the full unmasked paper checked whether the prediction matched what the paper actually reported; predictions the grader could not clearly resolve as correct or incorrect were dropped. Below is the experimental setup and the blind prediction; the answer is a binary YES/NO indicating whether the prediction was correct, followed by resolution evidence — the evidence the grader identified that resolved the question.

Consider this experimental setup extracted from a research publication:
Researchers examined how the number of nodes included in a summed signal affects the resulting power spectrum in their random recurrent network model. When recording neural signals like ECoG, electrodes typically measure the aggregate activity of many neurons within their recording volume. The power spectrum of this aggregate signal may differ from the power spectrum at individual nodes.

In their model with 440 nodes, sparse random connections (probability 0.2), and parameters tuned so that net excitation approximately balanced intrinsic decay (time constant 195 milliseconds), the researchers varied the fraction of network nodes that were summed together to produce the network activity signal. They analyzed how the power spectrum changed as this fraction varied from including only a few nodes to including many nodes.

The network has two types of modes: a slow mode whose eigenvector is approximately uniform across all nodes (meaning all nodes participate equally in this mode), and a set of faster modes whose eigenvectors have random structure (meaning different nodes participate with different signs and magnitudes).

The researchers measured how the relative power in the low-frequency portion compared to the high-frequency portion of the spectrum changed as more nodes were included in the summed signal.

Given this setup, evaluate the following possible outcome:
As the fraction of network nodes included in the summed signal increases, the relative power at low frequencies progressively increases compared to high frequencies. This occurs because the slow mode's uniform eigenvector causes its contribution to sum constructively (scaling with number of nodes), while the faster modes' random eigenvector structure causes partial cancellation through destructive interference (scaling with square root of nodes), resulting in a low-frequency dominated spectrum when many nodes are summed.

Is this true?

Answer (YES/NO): YES